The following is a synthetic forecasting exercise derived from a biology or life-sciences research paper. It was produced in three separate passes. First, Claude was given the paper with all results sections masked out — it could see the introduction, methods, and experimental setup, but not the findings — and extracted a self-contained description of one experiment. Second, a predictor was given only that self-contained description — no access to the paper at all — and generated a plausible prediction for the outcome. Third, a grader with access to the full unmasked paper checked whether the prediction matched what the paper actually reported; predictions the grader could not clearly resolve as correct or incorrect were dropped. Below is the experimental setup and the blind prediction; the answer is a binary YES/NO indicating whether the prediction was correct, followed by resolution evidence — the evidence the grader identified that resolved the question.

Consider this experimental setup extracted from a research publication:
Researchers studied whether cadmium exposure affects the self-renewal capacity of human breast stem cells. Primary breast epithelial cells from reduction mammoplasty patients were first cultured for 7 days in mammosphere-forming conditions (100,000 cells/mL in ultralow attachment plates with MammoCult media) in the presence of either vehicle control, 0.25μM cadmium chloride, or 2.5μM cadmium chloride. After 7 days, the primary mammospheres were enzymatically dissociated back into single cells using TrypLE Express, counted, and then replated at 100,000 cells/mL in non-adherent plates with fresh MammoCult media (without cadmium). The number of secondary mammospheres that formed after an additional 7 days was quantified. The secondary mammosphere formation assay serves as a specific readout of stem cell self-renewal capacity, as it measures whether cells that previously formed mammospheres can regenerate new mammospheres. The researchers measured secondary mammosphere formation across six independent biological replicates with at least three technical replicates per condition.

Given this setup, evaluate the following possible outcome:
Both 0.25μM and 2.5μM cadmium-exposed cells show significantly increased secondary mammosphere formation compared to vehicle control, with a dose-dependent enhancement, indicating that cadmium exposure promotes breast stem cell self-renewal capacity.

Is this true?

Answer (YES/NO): NO